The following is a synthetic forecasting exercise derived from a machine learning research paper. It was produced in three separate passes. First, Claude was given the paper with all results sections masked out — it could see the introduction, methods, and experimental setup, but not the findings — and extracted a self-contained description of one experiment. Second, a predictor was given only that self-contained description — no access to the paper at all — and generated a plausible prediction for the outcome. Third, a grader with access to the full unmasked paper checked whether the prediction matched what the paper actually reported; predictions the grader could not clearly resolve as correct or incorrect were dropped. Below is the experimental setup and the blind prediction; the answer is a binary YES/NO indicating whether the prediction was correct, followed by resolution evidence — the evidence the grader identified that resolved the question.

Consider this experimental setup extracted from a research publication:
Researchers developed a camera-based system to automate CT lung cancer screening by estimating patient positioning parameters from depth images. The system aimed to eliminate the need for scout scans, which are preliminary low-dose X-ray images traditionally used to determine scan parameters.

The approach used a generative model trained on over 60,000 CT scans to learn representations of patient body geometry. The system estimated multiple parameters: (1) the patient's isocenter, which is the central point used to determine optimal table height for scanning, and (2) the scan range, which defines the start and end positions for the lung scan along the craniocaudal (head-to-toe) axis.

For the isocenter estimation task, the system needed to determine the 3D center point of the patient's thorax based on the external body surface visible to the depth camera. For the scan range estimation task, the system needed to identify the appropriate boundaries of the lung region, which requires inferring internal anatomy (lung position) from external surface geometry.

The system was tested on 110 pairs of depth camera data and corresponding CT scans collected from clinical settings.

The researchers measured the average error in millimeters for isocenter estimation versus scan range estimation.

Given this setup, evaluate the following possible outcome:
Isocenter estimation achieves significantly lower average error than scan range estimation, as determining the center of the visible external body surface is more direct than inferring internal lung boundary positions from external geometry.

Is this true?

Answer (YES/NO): YES